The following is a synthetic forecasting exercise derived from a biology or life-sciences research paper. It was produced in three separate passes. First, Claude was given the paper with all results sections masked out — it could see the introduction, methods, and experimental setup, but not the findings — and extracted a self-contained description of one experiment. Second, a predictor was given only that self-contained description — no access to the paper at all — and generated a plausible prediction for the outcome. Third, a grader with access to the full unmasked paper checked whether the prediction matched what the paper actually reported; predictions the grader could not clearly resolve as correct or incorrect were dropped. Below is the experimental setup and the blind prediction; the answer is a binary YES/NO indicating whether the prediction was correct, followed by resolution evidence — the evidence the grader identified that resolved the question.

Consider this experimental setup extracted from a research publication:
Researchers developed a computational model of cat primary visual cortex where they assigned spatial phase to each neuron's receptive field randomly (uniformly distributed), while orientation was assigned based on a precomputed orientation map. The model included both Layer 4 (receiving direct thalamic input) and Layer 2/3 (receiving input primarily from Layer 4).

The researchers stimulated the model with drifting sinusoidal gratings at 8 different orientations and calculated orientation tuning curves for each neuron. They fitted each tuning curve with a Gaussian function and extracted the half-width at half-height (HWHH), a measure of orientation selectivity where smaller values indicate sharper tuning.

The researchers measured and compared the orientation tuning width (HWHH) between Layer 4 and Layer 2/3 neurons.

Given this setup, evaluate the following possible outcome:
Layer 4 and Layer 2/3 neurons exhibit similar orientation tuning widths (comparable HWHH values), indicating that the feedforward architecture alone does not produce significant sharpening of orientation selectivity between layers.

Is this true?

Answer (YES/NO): YES